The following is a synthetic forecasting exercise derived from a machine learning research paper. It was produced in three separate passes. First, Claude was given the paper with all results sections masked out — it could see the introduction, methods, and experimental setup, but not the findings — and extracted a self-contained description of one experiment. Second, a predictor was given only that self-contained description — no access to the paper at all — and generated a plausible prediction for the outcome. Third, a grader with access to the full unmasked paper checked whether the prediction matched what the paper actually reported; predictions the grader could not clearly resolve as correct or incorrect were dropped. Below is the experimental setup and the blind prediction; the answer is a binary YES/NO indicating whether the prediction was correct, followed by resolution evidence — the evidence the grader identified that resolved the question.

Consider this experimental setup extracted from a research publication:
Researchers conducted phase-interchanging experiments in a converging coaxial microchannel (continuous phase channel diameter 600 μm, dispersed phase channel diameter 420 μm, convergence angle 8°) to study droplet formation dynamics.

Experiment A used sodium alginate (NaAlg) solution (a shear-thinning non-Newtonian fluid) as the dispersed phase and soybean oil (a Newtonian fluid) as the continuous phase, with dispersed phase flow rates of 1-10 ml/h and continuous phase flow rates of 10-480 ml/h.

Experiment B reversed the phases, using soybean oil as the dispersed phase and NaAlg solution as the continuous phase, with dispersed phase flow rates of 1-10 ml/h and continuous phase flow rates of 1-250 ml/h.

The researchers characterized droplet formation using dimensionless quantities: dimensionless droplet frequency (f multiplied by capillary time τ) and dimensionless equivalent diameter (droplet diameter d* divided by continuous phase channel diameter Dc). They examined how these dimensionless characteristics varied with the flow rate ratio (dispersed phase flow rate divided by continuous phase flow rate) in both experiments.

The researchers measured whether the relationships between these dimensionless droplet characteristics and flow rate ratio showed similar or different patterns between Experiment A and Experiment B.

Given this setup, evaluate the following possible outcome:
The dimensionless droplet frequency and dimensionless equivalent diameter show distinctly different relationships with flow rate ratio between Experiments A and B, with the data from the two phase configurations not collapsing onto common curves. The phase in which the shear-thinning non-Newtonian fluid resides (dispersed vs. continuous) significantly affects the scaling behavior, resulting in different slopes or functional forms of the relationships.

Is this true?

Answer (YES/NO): NO